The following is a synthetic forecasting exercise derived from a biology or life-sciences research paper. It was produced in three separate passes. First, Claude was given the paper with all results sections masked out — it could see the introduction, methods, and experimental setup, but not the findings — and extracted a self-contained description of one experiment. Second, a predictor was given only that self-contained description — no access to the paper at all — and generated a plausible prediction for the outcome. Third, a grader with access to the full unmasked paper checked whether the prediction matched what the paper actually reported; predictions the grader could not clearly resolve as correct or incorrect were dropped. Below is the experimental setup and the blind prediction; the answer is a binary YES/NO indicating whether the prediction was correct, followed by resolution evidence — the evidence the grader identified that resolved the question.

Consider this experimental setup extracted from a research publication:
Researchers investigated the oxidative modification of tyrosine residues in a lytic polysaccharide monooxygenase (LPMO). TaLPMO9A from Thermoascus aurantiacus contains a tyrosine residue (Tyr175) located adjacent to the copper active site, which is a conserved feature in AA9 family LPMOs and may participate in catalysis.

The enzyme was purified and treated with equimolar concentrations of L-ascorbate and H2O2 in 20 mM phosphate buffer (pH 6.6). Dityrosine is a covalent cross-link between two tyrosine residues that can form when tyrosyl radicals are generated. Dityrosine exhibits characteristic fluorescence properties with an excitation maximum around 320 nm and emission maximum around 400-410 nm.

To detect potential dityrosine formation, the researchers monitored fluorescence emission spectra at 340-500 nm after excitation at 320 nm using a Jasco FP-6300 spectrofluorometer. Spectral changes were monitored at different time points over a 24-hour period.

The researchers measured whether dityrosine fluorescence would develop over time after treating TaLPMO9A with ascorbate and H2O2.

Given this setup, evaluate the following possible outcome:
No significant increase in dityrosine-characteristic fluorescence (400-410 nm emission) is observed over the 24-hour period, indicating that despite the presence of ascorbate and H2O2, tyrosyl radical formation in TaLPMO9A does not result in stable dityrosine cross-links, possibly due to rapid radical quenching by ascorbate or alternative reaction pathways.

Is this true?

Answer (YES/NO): NO